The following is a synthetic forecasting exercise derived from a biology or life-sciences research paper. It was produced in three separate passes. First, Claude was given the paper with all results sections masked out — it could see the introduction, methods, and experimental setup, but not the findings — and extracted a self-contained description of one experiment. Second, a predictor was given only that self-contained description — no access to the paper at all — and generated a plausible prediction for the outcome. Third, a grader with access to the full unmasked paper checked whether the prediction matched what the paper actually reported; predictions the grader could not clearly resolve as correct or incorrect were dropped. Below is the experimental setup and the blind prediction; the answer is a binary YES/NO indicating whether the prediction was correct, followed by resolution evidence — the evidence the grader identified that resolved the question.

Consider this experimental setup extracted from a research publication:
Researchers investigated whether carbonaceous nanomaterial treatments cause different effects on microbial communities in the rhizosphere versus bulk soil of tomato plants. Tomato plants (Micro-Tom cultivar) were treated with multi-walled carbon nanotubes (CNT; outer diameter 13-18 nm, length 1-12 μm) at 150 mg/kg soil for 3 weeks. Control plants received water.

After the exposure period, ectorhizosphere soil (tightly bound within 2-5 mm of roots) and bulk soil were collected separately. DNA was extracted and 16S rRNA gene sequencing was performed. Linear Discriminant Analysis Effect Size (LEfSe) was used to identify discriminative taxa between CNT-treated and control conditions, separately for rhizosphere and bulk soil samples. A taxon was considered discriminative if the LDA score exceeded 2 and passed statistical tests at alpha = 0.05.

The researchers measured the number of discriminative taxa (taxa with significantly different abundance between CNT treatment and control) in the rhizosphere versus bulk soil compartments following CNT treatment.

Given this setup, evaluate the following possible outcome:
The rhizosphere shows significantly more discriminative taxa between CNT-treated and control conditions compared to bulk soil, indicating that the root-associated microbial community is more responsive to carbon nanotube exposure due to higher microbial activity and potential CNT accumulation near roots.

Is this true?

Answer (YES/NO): NO